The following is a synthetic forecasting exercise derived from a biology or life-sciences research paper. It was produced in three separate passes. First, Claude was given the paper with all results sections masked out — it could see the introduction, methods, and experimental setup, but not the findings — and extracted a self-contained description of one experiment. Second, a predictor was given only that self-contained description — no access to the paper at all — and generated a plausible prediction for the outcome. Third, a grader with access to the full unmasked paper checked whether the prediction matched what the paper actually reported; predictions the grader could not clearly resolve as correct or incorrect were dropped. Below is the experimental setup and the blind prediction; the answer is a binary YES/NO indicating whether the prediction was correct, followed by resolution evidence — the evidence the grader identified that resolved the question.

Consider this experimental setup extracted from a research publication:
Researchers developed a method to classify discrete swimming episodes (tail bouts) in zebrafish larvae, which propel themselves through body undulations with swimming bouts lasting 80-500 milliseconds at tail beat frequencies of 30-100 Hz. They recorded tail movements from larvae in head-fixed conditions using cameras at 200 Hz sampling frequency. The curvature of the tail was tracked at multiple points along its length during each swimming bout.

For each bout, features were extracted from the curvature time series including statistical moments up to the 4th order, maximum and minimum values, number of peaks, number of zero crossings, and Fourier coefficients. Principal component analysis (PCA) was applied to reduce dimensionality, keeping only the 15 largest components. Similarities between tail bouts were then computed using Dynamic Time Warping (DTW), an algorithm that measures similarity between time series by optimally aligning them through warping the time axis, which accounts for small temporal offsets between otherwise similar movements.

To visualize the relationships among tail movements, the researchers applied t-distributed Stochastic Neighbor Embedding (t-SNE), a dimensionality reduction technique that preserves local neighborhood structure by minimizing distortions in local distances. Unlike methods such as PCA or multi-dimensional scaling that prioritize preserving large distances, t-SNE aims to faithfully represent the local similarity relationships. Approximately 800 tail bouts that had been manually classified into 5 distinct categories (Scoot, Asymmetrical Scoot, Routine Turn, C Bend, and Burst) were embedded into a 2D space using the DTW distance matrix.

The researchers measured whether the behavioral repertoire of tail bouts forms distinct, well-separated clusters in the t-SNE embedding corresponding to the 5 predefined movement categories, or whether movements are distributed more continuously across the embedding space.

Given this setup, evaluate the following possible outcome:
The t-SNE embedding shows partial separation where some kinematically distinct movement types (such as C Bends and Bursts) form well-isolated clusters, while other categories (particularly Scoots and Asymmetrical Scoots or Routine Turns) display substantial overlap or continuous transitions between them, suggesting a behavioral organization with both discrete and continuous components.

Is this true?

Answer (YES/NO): NO